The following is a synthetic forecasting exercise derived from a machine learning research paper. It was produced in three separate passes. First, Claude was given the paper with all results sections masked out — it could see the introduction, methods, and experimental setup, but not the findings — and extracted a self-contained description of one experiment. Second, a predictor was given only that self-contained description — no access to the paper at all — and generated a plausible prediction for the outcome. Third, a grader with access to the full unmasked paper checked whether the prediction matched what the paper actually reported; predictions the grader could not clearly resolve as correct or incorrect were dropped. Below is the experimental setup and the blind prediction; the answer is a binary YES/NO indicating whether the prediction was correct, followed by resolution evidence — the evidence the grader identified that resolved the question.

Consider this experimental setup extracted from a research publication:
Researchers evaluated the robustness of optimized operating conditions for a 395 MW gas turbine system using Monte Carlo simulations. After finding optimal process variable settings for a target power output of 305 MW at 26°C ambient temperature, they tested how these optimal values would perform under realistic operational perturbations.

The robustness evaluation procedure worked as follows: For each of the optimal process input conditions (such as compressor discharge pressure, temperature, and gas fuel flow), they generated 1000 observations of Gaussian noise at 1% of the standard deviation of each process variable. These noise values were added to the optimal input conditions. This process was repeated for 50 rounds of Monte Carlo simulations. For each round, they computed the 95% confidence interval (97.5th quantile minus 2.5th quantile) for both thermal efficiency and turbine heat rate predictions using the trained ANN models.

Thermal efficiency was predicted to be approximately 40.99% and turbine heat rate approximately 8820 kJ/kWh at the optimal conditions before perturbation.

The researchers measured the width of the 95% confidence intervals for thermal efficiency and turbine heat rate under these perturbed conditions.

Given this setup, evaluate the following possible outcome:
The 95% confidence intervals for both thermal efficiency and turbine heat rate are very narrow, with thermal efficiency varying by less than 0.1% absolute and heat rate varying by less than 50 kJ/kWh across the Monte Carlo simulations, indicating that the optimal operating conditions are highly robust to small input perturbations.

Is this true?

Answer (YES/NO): NO